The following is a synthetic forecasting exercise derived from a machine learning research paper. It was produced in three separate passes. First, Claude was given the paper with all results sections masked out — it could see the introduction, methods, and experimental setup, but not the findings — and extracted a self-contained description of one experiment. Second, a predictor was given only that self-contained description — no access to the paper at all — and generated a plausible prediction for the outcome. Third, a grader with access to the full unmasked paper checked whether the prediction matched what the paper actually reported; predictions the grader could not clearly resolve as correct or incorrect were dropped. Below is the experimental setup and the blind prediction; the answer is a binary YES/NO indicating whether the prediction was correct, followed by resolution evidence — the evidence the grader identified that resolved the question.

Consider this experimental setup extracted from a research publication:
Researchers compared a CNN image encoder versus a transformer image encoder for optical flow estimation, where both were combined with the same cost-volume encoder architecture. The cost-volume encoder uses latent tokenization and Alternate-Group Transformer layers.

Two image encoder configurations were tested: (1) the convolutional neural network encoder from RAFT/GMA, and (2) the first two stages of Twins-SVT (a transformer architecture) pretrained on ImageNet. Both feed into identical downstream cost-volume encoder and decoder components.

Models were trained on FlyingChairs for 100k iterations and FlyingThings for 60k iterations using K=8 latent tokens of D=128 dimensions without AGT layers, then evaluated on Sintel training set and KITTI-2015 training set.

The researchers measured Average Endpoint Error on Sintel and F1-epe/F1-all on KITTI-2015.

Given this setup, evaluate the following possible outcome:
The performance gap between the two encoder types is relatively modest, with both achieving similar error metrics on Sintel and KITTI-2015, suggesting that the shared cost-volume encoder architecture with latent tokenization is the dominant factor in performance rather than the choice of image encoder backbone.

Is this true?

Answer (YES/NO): NO